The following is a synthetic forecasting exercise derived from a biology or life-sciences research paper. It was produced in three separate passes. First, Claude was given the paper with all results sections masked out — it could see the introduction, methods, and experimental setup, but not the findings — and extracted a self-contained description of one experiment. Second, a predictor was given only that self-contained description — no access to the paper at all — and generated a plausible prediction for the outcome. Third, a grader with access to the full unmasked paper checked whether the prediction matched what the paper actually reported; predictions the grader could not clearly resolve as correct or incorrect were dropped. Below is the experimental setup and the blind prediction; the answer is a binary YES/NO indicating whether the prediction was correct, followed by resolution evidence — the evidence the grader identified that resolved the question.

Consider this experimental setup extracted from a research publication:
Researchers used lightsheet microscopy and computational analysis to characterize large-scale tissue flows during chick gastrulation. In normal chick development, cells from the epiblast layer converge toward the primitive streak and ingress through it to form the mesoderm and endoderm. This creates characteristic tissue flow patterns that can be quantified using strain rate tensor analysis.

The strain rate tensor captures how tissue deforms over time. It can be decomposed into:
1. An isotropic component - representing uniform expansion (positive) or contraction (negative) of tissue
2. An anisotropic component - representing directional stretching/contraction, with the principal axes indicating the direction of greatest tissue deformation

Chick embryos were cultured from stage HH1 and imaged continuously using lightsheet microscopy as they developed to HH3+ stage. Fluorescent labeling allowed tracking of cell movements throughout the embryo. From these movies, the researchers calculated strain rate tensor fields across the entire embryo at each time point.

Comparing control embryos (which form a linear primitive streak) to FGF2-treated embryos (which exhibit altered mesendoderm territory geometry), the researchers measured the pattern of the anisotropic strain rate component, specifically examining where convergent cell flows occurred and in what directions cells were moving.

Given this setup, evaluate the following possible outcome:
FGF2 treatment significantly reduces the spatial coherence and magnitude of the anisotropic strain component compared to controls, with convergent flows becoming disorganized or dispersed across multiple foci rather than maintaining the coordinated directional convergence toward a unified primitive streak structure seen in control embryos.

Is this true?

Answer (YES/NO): NO